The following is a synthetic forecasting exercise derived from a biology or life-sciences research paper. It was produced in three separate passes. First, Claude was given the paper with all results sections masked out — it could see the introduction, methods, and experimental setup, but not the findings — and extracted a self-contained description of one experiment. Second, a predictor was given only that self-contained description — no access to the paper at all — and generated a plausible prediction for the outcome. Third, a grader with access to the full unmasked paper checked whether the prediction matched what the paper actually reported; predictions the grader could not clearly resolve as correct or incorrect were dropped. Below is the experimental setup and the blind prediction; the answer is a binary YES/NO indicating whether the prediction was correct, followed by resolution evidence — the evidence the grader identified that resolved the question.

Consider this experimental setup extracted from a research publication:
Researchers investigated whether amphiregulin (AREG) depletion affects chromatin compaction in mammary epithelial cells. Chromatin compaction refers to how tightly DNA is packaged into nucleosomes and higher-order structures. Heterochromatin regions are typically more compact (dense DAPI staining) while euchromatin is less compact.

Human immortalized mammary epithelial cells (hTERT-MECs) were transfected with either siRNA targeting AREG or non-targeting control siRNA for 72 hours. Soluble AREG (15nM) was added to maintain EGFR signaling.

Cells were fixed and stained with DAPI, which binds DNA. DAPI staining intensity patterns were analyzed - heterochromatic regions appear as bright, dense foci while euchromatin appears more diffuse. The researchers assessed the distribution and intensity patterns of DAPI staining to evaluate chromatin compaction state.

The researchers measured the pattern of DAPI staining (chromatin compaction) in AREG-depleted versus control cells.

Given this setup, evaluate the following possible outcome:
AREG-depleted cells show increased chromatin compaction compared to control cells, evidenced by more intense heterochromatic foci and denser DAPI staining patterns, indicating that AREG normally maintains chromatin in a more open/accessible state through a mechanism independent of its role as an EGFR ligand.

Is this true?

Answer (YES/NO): NO